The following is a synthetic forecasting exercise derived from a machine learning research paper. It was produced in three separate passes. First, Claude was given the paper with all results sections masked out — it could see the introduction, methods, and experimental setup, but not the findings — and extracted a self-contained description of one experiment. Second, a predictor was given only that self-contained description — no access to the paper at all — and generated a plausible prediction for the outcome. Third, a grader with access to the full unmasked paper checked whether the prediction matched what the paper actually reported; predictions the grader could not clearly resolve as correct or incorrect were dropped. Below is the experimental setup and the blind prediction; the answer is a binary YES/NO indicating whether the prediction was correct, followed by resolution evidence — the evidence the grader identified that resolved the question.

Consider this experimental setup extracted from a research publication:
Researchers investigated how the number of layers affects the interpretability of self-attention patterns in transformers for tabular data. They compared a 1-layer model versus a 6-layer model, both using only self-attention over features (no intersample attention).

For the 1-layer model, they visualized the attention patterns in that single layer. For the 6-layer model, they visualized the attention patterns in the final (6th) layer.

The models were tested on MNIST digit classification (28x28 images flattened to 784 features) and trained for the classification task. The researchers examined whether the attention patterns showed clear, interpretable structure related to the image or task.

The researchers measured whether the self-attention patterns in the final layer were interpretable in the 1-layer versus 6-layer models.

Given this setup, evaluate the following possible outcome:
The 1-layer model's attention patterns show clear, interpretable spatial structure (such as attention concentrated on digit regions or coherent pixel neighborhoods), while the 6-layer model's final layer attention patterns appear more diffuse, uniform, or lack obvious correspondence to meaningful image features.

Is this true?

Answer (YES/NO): YES